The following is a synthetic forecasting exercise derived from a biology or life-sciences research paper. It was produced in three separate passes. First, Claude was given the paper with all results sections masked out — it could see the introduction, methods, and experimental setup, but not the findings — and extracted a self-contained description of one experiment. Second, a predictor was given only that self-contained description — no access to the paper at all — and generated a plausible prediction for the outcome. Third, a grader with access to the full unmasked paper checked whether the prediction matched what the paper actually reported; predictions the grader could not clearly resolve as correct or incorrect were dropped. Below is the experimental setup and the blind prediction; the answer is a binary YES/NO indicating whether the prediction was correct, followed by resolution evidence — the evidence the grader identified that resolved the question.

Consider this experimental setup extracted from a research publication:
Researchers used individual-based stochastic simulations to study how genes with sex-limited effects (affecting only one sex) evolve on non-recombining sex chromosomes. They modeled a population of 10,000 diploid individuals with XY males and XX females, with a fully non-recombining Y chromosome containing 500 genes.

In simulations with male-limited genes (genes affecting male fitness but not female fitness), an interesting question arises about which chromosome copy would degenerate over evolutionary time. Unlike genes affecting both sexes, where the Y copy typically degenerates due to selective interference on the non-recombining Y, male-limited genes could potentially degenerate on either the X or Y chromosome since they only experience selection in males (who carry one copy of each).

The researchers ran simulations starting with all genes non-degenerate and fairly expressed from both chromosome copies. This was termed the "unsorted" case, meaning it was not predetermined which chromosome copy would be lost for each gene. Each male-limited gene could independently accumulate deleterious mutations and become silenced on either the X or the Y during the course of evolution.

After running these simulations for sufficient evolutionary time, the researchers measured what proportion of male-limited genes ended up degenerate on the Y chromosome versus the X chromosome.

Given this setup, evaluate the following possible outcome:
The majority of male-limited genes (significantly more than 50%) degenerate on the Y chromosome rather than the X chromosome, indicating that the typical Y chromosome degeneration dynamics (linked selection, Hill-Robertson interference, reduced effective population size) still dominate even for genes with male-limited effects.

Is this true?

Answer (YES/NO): YES